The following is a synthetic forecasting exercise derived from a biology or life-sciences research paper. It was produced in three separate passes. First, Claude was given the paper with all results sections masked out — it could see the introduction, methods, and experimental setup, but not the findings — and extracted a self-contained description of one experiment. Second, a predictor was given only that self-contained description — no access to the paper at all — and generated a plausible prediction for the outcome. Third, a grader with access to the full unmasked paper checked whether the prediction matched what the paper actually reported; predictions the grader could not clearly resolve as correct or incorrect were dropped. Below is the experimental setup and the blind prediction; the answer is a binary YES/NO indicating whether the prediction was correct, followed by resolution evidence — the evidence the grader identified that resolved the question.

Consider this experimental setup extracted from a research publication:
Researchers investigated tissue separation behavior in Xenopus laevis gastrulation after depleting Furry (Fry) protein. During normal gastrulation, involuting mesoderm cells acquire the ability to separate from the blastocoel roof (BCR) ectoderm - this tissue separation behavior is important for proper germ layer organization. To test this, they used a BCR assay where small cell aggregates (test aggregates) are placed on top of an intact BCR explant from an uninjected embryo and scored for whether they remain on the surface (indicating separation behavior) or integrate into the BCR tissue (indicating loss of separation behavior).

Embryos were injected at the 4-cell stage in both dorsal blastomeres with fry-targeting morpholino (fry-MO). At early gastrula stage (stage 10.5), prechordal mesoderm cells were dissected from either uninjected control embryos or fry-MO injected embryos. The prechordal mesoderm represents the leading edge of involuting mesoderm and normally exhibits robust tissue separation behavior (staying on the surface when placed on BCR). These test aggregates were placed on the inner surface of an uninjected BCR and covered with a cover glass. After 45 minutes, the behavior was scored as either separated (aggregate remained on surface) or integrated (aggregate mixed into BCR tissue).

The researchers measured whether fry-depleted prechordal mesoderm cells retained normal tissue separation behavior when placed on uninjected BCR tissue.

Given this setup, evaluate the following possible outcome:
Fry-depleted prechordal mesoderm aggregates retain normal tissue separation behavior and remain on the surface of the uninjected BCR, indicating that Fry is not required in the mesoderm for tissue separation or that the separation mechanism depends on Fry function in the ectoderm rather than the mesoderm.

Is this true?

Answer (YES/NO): YES